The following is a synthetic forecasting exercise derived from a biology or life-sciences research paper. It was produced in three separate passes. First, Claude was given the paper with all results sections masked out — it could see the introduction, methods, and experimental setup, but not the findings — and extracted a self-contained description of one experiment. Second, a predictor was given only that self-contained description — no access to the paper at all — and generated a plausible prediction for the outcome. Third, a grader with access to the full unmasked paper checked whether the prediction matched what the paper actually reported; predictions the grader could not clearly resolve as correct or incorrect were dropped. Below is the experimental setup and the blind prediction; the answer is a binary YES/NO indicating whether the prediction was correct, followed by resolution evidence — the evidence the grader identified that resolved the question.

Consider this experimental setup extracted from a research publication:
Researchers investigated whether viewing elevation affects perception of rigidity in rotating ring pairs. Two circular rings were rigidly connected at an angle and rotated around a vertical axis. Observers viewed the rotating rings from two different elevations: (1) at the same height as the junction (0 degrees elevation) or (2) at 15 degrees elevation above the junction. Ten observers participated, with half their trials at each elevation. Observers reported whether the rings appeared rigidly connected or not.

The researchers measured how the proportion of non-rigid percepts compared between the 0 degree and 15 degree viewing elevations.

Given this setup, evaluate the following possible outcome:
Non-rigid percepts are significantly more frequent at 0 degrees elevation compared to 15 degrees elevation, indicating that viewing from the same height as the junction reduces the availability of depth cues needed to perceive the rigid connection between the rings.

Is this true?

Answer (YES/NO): NO